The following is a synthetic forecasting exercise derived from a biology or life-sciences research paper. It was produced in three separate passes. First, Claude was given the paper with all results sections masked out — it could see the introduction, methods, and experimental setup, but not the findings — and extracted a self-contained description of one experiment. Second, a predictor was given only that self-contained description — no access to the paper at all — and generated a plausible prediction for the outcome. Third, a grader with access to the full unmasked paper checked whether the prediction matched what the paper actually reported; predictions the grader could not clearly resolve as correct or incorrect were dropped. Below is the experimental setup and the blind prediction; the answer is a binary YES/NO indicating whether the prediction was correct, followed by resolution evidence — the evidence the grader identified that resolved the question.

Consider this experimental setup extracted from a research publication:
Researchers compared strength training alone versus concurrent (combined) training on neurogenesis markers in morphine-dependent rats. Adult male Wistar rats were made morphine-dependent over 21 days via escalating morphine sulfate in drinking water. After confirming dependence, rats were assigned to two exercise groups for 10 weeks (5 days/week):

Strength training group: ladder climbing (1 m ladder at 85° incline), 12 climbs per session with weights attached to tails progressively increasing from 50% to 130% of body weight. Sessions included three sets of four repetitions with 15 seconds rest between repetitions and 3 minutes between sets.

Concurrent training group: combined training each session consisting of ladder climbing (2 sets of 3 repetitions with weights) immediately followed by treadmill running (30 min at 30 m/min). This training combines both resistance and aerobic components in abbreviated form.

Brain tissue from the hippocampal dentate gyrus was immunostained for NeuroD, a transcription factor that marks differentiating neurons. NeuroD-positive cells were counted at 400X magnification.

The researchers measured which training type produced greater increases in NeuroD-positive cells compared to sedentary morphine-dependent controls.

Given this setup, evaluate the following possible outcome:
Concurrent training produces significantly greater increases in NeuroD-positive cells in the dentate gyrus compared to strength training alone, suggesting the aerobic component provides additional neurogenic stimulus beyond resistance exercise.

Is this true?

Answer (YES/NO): YES